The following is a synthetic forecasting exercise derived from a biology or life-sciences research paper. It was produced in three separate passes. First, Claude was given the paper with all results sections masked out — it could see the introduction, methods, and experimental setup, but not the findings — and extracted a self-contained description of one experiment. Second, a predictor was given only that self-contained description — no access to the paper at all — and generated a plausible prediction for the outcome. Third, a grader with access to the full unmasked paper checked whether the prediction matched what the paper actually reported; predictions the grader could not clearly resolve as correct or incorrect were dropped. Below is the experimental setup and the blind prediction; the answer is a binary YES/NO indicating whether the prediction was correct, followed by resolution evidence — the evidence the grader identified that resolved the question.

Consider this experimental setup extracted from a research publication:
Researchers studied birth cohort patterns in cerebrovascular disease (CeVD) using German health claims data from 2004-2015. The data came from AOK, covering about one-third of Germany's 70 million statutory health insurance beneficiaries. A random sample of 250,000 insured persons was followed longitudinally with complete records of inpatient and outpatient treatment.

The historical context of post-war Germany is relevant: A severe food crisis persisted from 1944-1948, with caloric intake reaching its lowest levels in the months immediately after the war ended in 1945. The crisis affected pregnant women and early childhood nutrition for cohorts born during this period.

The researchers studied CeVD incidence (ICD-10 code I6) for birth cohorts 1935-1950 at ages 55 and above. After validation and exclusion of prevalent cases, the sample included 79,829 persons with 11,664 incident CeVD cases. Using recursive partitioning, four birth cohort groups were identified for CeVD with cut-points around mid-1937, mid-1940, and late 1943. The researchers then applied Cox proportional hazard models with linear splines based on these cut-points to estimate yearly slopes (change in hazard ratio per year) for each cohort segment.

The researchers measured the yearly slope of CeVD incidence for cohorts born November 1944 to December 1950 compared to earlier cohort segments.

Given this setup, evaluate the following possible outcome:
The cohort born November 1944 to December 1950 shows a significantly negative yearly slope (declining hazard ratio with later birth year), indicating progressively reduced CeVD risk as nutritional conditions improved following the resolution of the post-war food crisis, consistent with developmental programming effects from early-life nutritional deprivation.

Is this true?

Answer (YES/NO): NO